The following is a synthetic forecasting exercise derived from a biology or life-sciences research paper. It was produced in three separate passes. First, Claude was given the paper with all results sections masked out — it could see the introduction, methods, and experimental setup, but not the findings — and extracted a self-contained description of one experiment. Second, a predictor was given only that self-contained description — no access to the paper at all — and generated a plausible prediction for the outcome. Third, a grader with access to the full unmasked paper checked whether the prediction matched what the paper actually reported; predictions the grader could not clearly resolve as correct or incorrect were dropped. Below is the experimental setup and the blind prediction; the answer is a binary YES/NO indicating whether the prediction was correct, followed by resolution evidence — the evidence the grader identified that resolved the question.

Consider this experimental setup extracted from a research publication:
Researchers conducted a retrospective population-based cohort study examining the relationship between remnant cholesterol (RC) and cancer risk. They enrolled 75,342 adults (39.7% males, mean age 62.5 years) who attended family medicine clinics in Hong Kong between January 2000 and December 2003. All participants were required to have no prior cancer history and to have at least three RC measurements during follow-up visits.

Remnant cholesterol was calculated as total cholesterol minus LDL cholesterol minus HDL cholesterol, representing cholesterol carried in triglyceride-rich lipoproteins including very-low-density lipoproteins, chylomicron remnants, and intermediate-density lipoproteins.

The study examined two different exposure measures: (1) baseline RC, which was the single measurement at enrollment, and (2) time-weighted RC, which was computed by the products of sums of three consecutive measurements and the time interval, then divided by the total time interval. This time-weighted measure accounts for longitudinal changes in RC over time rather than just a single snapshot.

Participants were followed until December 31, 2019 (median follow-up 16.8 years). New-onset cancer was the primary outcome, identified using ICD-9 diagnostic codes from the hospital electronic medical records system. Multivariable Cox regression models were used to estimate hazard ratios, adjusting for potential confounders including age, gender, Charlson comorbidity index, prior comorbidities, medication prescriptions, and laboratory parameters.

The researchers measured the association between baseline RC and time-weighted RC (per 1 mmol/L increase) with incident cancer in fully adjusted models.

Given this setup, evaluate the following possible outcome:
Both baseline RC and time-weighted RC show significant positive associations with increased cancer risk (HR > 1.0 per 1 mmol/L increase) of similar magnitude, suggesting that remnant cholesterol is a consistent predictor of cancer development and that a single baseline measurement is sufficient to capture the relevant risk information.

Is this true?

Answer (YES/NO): NO